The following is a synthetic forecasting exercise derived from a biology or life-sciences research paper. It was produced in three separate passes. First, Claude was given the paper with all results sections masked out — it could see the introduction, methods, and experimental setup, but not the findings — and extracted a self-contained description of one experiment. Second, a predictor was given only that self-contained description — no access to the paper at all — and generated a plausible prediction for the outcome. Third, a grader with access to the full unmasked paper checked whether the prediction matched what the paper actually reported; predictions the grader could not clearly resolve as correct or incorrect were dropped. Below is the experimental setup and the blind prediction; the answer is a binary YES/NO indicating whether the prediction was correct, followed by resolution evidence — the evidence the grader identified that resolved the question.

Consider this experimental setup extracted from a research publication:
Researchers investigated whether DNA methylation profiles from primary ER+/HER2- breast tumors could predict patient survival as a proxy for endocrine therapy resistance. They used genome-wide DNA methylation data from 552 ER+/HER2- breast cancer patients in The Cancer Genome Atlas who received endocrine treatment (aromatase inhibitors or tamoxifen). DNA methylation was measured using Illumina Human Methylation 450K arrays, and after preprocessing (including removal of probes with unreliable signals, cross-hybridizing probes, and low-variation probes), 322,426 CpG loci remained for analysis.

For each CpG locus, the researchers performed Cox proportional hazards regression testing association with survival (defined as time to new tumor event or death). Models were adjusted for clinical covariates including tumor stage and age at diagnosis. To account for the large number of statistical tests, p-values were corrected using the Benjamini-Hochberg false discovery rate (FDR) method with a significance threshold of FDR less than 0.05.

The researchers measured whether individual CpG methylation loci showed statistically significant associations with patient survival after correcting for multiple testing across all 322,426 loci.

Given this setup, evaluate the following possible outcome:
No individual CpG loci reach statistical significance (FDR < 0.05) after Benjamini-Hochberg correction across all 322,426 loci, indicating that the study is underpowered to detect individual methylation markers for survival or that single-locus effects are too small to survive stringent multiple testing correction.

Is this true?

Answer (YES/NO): NO